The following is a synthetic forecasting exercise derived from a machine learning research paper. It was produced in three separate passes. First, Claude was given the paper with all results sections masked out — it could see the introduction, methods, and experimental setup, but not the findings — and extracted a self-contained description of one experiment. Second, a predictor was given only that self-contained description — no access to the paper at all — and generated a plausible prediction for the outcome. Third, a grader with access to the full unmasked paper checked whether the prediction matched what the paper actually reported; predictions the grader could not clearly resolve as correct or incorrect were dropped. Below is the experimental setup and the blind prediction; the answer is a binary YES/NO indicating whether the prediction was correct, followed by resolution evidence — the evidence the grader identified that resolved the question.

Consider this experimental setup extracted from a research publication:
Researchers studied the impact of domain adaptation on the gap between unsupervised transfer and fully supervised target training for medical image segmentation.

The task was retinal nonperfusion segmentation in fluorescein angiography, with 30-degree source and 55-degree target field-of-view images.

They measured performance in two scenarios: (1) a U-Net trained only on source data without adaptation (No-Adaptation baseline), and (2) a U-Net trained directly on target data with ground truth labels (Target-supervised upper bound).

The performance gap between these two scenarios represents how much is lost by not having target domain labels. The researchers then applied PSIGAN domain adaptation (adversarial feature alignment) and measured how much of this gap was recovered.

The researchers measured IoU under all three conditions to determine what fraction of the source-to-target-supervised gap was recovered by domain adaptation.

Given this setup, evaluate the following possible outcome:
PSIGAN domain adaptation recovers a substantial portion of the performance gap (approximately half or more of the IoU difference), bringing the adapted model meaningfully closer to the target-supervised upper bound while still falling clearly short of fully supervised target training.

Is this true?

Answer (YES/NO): NO